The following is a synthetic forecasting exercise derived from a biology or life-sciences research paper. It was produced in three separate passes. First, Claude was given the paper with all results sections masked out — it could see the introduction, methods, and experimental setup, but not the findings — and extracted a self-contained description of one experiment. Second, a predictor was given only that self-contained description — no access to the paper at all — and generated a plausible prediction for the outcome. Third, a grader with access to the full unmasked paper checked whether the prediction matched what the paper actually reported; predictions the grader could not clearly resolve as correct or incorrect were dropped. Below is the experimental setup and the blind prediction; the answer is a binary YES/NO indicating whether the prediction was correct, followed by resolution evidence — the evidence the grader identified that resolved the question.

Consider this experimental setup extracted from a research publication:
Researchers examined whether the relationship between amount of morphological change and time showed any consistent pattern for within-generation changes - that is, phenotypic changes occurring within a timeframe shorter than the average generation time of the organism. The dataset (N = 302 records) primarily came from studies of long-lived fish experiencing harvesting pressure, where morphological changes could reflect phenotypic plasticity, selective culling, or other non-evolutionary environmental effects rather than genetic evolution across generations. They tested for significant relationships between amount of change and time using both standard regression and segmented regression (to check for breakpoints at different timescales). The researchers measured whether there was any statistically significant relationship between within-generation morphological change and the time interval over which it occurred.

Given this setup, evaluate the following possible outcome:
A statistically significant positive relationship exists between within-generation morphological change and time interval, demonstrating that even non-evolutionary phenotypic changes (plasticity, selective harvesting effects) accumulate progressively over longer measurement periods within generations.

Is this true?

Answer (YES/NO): NO